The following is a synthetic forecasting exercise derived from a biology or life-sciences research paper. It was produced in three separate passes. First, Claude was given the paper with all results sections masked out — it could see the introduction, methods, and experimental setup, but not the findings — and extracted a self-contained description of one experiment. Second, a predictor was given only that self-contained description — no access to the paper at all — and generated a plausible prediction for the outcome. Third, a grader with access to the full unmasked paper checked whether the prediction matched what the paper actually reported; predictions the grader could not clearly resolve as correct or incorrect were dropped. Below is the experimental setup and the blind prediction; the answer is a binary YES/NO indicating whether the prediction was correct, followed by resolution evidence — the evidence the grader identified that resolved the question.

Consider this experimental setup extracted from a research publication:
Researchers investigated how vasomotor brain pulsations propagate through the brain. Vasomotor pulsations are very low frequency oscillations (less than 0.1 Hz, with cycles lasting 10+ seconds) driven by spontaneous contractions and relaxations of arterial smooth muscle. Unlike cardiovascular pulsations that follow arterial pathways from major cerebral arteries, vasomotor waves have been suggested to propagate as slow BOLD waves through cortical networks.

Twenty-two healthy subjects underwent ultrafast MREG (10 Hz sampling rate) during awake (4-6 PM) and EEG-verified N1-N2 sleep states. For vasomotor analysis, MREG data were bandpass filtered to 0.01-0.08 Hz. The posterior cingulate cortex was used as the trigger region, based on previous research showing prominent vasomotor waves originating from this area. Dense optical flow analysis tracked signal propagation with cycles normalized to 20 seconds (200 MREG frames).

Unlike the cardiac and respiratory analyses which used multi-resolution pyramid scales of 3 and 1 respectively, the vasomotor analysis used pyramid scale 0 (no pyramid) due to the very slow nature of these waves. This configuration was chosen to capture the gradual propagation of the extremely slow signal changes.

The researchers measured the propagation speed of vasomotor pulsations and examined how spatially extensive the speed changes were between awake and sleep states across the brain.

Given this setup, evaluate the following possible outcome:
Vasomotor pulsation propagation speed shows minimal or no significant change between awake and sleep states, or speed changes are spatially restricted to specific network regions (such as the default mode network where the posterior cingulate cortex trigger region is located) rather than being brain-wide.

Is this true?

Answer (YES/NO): NO